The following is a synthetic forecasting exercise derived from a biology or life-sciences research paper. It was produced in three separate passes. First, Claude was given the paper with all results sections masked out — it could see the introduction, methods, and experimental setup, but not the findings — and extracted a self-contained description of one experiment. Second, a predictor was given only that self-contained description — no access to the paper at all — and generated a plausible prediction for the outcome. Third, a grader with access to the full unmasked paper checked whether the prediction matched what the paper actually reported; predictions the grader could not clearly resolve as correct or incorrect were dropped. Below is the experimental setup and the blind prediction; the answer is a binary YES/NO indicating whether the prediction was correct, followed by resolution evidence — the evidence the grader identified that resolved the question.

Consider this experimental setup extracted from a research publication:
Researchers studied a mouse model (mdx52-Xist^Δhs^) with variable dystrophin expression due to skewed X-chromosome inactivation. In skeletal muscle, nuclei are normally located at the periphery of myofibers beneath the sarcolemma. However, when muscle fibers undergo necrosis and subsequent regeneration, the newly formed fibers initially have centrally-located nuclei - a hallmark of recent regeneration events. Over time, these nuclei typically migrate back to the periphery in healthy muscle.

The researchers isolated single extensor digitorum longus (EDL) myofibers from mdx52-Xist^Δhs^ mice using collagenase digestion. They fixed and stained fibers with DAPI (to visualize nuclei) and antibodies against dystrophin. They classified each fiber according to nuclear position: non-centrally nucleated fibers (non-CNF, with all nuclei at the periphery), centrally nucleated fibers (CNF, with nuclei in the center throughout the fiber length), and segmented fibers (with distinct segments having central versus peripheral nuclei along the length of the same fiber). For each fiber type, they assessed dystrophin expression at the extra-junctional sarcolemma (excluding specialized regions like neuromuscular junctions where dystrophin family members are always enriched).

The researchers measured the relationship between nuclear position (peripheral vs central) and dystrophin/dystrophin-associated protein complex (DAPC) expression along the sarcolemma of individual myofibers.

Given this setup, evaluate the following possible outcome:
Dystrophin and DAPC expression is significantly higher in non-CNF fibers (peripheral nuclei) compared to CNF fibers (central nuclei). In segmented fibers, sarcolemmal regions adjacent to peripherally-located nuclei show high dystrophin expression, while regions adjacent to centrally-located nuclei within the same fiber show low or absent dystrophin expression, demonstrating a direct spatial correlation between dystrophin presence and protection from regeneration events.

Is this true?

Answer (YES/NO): YES